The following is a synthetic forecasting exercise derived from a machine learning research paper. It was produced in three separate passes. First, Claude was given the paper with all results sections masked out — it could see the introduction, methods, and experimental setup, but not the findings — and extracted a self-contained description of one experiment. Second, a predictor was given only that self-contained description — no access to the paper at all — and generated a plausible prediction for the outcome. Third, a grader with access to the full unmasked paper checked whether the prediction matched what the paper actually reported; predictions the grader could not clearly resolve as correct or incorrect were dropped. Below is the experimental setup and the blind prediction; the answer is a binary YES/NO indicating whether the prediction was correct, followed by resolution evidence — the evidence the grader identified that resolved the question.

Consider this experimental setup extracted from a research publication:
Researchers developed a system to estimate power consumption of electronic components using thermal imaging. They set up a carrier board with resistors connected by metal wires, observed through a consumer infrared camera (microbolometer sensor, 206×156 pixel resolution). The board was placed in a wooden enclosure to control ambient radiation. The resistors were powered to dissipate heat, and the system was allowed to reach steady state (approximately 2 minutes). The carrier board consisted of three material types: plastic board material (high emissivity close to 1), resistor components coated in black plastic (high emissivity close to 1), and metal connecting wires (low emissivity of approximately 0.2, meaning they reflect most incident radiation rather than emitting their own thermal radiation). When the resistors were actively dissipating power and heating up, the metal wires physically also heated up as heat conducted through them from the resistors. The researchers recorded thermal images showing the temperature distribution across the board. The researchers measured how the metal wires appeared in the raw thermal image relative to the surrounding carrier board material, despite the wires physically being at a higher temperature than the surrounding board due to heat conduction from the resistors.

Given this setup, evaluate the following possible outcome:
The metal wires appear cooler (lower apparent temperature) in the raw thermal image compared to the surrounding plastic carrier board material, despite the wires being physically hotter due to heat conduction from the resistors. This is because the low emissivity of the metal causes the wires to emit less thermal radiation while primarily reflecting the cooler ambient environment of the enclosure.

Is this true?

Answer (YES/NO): YES